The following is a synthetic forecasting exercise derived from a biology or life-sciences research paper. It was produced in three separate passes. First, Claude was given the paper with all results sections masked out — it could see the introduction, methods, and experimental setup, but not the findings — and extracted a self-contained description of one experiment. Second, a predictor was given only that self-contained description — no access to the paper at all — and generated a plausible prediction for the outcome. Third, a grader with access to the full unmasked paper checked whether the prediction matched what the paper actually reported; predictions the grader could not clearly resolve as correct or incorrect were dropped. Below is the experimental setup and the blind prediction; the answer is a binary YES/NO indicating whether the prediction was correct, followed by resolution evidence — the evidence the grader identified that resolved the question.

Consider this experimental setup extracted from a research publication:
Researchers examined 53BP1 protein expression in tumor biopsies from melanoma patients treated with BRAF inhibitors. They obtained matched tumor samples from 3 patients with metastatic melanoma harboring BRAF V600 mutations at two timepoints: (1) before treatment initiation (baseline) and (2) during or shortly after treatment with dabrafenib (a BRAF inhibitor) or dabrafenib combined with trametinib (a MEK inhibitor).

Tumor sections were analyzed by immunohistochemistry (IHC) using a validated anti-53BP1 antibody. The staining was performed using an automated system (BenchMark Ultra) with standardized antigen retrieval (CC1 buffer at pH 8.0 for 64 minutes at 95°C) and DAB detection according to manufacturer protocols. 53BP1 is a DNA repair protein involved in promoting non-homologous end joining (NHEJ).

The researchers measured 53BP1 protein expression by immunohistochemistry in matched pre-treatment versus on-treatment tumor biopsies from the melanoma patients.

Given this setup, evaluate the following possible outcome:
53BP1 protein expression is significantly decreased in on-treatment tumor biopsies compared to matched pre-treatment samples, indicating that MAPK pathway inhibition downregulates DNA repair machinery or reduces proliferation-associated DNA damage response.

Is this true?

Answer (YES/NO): NO